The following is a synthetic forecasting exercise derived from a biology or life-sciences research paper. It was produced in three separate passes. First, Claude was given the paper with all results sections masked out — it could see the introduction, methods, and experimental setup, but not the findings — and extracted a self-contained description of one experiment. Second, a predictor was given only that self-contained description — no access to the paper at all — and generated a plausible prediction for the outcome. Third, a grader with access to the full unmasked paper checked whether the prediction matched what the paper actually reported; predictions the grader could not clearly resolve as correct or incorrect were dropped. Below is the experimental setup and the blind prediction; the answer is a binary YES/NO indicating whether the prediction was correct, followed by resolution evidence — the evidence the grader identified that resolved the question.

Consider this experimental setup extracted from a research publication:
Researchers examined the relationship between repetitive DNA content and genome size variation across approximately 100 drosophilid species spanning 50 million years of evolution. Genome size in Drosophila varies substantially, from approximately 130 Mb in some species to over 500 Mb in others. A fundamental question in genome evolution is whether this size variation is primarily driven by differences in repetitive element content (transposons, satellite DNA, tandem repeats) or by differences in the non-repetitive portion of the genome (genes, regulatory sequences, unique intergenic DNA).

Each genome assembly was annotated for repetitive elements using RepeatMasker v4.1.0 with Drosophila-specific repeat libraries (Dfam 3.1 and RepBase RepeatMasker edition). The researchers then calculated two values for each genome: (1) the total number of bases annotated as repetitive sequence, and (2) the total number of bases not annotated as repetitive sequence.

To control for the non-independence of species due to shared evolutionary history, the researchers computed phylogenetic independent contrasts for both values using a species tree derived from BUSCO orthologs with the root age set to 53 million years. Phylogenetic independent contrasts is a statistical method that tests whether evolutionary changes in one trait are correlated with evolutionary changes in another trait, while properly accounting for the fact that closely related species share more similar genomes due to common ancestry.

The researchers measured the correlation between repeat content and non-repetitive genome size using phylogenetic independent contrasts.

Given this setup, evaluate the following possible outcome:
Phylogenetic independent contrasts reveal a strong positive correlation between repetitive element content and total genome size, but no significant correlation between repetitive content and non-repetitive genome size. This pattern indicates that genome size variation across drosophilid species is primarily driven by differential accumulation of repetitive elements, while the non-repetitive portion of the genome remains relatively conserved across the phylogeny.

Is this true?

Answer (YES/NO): NO